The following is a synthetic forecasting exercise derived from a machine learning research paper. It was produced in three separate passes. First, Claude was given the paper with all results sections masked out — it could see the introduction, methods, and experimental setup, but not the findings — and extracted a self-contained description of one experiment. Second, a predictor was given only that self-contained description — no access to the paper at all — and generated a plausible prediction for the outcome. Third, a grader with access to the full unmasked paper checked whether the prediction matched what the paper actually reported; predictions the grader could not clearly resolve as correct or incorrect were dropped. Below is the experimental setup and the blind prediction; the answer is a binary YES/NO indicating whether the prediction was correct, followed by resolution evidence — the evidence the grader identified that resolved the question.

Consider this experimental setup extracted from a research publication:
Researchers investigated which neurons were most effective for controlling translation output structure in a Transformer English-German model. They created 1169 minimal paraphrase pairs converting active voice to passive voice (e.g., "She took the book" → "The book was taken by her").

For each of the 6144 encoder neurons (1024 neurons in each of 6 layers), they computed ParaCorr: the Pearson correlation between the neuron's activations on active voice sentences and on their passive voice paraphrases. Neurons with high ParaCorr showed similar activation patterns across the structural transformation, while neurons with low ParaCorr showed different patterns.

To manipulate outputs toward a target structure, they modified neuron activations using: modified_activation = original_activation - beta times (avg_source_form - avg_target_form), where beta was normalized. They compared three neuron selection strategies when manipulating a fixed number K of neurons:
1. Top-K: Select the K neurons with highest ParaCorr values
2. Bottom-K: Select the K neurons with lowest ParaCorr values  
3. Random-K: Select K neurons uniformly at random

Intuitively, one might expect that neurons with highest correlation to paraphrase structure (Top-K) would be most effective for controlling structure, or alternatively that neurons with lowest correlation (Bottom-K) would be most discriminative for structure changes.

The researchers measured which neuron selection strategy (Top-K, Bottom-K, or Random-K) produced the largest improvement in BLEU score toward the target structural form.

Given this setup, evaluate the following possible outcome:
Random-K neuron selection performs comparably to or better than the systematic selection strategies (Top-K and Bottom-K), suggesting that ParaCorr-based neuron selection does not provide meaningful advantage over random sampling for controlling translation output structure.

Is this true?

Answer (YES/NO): YES